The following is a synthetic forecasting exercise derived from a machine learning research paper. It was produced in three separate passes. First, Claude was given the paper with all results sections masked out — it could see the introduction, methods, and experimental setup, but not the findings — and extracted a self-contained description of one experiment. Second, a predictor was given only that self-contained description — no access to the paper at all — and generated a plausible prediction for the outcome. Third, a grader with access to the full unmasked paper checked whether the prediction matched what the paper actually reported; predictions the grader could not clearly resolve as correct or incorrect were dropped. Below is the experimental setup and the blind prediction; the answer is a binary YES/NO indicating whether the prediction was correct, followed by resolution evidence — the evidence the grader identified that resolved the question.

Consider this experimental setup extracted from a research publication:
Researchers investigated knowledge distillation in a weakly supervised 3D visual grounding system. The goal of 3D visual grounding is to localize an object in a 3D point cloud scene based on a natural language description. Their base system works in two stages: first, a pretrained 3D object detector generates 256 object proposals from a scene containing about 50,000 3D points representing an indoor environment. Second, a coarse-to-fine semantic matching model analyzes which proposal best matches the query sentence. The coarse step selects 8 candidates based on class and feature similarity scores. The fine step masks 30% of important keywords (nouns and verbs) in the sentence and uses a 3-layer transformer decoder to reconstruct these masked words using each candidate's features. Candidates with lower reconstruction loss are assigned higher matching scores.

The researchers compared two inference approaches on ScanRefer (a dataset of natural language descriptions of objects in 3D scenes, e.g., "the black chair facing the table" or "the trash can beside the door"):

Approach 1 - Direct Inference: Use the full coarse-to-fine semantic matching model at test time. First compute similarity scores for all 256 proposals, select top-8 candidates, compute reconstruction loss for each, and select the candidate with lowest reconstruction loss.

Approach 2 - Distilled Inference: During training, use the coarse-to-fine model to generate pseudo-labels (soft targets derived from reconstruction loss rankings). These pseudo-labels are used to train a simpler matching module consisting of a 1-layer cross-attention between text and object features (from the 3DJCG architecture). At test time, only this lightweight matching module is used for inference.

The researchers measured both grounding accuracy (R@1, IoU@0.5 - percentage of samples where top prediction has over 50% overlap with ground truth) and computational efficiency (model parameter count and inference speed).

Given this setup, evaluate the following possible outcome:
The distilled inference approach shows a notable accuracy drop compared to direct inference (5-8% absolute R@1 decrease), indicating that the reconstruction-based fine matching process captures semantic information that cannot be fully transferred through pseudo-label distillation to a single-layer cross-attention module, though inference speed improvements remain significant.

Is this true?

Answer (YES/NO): NO